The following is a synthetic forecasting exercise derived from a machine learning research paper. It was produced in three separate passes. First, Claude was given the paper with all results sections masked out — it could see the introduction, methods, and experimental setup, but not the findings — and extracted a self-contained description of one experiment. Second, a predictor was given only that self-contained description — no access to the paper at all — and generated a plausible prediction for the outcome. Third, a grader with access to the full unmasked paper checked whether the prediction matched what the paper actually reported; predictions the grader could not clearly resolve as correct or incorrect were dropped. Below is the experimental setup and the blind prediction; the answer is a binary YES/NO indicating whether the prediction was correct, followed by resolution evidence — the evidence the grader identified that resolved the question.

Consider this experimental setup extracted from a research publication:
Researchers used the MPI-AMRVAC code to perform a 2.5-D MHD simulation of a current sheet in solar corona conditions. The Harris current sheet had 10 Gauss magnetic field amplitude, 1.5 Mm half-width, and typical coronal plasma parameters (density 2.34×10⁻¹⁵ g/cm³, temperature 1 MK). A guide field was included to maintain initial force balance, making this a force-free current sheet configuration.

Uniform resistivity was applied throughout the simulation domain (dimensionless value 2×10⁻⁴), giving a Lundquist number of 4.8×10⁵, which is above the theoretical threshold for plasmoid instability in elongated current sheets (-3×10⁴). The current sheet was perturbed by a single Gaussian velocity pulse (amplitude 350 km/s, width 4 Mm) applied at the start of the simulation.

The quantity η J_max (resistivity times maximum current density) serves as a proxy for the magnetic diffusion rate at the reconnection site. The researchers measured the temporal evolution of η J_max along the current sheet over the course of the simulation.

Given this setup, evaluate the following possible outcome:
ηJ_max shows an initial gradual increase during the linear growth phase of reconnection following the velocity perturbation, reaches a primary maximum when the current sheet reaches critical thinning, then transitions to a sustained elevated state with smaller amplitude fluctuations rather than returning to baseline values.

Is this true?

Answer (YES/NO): NO